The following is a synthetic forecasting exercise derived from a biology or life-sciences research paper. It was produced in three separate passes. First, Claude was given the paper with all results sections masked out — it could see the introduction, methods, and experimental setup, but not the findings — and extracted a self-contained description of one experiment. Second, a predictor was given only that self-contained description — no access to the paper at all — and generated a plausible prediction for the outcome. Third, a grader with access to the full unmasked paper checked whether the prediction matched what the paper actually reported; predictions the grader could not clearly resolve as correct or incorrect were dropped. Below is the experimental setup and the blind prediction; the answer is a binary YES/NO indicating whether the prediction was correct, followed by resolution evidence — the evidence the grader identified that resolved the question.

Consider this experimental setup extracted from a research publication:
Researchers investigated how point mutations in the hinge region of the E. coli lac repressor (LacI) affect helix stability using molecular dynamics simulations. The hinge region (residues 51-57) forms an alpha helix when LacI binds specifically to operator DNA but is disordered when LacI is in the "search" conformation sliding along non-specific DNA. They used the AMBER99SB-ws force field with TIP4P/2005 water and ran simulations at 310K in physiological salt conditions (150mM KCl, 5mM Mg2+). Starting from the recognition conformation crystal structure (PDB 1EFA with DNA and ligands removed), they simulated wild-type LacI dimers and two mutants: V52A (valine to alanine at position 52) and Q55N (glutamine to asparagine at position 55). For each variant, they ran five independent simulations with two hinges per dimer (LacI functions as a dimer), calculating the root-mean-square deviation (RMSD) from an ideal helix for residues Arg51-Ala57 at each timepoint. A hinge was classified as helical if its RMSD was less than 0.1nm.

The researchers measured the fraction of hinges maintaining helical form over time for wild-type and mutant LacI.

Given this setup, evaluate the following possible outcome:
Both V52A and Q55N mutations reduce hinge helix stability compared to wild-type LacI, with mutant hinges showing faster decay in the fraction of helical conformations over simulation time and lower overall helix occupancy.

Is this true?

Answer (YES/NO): NO